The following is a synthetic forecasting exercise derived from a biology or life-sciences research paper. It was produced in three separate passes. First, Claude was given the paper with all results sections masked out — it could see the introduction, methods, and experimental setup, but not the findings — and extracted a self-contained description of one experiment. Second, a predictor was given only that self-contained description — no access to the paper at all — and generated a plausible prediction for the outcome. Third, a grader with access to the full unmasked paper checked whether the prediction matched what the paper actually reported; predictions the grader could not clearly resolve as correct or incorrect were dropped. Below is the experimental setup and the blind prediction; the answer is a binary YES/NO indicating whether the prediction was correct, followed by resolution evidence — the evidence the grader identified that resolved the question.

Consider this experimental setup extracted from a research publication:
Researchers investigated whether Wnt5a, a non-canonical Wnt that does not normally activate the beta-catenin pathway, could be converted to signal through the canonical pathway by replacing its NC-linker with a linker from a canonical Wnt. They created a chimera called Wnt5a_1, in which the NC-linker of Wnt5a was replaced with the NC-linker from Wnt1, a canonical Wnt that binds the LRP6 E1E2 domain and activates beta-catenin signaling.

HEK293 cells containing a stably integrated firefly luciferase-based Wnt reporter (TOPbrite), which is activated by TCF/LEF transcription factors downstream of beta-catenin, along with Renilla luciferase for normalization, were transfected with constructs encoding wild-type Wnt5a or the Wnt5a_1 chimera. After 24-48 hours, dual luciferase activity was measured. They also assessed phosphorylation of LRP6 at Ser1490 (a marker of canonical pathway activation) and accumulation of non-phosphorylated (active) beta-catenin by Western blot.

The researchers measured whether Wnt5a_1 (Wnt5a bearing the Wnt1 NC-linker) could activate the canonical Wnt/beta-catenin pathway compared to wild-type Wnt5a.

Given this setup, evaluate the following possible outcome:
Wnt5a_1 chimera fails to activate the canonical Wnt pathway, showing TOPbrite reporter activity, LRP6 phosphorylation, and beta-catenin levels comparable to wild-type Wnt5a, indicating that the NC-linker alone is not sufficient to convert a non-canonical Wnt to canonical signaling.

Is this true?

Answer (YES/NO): NO